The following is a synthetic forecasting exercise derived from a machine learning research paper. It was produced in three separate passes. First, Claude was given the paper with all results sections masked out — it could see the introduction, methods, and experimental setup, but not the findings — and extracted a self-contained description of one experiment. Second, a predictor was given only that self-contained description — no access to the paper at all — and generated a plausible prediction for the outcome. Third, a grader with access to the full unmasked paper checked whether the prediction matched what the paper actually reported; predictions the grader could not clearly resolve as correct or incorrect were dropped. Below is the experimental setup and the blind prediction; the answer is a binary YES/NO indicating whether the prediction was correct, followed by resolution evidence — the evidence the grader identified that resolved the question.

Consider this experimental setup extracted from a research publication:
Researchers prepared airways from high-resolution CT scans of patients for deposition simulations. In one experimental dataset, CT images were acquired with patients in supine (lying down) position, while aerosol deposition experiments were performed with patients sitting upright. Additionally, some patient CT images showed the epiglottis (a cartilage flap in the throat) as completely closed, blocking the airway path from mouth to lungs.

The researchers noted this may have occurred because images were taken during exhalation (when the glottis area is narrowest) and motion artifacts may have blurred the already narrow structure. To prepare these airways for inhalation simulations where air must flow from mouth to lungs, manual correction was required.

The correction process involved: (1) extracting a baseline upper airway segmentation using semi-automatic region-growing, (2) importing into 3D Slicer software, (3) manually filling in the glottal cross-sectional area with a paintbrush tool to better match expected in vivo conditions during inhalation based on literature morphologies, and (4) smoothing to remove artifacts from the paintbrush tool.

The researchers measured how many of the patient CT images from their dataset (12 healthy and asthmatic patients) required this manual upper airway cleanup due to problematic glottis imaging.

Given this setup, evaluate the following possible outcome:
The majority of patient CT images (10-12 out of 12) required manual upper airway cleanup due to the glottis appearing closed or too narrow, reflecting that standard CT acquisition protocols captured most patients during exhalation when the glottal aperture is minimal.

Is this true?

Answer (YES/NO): NO